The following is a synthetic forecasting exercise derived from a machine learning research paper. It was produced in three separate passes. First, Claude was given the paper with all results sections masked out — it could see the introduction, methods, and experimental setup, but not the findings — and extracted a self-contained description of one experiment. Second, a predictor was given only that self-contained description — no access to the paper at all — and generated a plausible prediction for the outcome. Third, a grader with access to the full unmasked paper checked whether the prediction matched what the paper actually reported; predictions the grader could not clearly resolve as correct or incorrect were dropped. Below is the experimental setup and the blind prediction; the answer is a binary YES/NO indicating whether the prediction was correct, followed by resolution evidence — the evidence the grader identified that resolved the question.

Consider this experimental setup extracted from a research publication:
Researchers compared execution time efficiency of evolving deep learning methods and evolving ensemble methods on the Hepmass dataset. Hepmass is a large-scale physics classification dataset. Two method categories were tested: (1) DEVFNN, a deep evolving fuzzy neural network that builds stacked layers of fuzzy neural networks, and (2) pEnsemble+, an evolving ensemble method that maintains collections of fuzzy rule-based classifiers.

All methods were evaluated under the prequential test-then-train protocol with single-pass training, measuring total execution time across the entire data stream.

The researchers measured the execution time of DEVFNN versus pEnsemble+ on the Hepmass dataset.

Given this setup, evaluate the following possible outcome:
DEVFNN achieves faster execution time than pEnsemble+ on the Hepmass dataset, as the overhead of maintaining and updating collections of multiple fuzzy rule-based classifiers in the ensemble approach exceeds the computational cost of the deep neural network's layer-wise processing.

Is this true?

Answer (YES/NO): YES